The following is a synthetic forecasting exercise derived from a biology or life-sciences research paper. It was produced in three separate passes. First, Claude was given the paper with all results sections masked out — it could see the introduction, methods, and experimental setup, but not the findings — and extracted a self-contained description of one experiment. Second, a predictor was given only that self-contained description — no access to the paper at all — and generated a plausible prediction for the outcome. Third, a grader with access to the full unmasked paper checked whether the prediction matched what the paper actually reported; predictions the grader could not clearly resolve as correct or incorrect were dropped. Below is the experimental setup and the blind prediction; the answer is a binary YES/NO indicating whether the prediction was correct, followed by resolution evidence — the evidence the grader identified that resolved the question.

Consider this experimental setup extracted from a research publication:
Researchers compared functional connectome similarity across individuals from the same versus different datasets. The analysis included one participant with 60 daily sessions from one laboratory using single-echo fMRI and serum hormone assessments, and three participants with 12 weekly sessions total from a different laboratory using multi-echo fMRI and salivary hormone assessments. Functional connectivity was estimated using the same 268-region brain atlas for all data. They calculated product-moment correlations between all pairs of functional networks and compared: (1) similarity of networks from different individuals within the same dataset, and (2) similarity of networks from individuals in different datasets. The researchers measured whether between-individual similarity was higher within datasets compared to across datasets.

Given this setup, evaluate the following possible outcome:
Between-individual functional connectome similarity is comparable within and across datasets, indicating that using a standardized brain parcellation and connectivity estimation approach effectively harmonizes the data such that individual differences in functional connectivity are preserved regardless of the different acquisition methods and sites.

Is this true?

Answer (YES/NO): YES